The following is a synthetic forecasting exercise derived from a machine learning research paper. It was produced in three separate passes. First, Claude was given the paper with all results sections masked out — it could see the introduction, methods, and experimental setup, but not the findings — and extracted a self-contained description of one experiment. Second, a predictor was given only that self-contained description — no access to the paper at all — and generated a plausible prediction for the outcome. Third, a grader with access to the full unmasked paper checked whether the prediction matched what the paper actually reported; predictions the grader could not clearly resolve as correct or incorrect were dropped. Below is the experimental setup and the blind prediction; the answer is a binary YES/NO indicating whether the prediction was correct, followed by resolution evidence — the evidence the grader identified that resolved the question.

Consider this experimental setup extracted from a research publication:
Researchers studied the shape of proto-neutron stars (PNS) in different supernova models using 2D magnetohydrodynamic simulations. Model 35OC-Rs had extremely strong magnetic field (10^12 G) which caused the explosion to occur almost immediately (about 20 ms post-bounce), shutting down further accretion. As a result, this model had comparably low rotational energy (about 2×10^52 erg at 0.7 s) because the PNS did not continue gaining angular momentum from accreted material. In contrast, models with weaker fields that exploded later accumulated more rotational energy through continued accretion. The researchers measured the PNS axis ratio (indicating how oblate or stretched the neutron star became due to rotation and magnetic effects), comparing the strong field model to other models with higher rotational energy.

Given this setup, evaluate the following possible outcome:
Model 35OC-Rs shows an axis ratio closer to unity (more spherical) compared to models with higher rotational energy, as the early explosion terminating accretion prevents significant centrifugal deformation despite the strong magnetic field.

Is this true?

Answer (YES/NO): NO